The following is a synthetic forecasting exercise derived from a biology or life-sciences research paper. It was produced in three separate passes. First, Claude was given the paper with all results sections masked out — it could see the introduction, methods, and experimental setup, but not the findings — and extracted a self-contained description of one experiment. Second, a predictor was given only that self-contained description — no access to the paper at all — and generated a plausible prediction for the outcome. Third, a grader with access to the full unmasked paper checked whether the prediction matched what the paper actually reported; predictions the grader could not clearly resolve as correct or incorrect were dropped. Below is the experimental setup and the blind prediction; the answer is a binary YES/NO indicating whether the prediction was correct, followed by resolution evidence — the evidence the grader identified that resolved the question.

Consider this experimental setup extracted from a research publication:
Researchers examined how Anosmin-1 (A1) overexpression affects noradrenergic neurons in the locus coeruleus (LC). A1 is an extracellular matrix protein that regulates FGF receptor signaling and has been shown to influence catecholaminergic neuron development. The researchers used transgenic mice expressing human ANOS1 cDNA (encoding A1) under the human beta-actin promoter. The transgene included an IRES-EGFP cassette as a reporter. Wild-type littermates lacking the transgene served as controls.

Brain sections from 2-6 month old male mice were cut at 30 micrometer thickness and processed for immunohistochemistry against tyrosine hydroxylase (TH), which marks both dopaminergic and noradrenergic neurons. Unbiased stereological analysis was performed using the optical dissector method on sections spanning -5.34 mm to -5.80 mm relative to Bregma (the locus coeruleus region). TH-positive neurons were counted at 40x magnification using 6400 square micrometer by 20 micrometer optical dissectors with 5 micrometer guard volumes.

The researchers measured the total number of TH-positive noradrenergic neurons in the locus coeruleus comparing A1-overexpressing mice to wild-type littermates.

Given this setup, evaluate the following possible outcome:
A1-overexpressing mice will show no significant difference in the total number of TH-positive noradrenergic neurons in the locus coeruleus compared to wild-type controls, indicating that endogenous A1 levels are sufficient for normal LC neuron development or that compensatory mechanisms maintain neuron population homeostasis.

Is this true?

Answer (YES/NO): NO